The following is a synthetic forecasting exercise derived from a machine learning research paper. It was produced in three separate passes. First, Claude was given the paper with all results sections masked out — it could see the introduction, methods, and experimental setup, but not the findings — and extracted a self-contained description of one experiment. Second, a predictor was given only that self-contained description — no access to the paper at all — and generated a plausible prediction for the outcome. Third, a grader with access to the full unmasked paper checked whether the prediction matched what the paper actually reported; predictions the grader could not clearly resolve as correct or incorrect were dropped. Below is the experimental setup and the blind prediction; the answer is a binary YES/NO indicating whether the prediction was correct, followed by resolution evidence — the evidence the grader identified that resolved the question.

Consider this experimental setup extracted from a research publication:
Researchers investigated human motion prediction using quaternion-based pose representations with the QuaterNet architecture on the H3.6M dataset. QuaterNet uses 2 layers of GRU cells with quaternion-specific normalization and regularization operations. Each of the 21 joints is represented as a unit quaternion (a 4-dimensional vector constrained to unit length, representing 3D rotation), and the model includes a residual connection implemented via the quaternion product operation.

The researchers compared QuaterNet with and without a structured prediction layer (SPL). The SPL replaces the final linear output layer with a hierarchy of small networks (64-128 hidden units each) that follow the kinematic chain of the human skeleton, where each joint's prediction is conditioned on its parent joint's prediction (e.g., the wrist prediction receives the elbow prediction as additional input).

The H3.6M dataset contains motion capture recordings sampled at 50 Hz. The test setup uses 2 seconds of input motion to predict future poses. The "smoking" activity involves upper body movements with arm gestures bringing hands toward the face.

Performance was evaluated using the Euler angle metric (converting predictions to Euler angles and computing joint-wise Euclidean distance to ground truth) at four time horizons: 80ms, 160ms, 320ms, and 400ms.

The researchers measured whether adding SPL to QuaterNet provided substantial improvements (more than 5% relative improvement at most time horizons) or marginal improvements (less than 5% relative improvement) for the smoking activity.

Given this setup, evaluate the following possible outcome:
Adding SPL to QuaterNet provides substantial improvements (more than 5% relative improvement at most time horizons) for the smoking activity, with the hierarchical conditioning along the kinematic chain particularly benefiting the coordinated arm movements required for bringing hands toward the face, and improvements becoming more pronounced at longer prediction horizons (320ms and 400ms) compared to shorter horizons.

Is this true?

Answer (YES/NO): NO